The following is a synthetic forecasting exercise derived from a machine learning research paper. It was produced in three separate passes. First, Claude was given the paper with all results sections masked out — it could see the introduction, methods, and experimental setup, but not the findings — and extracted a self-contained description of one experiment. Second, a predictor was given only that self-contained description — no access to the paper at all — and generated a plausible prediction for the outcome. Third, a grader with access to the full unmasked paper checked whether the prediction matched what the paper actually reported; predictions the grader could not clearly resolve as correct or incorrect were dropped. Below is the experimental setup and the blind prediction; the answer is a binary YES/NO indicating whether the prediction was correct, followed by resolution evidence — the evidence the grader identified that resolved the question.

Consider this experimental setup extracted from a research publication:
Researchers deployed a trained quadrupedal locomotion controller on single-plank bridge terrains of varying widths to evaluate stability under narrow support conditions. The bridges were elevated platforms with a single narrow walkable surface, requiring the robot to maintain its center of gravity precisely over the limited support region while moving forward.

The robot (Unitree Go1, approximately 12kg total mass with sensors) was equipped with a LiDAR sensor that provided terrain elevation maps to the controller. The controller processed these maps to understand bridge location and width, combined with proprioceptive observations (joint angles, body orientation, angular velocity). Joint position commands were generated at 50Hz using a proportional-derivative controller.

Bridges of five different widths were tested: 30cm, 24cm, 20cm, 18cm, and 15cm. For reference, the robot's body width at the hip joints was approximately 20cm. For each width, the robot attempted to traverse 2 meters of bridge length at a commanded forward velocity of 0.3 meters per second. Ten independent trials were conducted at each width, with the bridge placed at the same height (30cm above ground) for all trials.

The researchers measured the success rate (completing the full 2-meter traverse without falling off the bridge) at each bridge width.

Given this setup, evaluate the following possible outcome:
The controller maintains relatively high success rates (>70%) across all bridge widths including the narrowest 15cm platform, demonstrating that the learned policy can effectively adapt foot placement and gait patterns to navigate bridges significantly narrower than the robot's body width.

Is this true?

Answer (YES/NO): NO